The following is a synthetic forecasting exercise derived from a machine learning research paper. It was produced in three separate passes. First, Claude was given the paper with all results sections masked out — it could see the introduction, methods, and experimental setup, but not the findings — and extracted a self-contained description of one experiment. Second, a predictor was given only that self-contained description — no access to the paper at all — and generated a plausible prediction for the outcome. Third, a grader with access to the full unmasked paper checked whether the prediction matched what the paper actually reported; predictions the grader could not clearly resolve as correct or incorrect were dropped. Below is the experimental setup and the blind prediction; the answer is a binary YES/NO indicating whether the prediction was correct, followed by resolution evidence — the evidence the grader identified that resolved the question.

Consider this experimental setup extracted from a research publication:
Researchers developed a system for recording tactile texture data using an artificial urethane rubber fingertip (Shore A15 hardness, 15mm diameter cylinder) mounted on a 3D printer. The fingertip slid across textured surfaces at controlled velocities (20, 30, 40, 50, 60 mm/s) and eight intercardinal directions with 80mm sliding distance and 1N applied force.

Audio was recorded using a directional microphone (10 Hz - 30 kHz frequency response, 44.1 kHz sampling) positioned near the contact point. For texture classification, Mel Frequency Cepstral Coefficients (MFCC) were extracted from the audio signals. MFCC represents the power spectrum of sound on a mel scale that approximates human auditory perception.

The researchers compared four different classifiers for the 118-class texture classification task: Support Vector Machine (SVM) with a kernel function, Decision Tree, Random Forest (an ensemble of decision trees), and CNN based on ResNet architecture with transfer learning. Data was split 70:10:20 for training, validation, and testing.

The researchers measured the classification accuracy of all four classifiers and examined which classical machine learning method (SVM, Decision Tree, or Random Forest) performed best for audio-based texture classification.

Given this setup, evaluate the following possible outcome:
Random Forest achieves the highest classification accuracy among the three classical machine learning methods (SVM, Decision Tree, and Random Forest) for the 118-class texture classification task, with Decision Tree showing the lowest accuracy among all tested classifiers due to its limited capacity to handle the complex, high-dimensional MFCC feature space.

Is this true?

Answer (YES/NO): YES